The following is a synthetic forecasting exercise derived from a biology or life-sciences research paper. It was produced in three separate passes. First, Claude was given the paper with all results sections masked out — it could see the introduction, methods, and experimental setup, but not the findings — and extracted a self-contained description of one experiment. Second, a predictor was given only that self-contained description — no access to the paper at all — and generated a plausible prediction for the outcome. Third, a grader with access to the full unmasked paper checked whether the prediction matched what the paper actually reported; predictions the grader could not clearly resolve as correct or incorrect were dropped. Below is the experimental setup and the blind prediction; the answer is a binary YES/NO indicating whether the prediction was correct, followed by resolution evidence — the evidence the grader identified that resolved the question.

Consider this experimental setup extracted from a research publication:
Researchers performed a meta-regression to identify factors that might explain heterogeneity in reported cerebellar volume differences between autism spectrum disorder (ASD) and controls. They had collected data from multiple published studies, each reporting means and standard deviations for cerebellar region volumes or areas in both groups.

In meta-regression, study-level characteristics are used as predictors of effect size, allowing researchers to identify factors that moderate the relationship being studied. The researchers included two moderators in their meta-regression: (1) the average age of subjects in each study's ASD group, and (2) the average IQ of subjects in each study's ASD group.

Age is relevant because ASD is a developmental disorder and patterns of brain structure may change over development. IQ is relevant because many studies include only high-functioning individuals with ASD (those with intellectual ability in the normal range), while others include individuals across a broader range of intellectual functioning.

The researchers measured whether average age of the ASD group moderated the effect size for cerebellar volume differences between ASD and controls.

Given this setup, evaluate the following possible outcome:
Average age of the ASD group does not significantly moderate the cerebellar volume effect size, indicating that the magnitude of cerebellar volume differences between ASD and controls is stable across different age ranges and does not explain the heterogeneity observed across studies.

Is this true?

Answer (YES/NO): YES